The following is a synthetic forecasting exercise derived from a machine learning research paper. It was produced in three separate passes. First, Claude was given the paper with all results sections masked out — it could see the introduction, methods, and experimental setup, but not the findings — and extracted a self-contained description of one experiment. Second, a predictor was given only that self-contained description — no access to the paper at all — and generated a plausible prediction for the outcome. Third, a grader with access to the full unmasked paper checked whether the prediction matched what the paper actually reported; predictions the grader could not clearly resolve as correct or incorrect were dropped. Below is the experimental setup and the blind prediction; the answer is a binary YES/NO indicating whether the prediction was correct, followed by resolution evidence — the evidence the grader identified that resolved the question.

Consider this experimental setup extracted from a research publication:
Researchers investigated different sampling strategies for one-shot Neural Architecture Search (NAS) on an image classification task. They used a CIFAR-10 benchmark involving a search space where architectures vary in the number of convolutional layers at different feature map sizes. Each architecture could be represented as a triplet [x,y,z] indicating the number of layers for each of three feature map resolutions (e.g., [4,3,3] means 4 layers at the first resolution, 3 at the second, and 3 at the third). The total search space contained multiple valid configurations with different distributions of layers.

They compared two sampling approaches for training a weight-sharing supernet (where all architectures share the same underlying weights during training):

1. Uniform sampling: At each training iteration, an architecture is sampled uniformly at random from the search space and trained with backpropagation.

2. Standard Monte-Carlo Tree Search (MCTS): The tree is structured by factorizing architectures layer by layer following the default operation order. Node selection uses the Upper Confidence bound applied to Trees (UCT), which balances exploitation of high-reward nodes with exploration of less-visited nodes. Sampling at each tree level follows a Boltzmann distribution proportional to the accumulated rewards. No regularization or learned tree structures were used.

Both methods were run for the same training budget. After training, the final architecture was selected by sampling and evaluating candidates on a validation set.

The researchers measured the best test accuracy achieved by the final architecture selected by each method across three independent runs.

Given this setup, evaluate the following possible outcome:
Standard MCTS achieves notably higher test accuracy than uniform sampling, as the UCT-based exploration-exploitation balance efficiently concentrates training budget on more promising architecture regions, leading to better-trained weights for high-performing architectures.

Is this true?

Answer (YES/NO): NO